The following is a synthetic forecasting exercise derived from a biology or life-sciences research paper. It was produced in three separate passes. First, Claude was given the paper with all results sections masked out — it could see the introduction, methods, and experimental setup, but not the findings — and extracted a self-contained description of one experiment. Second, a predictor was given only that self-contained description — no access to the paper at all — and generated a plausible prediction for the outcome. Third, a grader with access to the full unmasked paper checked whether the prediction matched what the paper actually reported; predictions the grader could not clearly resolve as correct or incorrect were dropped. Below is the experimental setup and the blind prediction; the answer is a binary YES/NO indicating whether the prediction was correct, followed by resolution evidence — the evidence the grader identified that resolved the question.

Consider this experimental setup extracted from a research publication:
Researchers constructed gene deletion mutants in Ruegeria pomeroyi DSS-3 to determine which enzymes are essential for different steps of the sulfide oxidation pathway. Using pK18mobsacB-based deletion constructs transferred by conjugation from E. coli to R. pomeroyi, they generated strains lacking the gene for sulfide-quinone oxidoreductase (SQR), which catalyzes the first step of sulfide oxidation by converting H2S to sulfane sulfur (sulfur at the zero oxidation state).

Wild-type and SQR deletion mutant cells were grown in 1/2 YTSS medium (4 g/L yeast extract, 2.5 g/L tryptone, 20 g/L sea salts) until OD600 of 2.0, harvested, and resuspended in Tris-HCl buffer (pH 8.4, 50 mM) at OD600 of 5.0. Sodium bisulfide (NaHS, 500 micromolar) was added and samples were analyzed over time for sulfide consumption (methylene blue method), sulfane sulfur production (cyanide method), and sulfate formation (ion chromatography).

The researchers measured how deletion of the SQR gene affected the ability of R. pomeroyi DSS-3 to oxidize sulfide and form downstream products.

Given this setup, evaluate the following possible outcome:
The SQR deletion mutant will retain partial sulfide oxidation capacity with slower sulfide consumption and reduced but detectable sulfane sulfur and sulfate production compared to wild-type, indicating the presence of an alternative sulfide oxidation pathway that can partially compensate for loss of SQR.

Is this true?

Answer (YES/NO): NO